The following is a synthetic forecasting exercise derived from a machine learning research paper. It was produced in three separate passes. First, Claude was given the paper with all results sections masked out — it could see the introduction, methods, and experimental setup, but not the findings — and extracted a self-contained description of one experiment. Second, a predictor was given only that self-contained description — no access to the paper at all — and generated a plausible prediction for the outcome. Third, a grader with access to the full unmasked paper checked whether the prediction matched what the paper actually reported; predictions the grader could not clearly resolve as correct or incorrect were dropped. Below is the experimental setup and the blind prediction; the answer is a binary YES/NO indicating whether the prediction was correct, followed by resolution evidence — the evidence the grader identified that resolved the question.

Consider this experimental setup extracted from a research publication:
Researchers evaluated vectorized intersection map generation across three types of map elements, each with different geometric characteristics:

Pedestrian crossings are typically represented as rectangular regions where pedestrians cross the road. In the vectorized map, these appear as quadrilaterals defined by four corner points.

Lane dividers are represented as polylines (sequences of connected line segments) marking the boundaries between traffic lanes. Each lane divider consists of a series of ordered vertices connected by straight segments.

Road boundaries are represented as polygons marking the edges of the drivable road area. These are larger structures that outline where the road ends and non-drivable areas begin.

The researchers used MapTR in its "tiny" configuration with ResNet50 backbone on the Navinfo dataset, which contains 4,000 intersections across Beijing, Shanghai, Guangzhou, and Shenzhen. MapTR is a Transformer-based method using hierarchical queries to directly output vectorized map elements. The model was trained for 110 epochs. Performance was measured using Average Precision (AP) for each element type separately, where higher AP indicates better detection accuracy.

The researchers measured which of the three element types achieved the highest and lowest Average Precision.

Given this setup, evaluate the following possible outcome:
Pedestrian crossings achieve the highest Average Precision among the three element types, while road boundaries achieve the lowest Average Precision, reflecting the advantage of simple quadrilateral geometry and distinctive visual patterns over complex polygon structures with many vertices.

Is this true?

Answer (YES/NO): NO